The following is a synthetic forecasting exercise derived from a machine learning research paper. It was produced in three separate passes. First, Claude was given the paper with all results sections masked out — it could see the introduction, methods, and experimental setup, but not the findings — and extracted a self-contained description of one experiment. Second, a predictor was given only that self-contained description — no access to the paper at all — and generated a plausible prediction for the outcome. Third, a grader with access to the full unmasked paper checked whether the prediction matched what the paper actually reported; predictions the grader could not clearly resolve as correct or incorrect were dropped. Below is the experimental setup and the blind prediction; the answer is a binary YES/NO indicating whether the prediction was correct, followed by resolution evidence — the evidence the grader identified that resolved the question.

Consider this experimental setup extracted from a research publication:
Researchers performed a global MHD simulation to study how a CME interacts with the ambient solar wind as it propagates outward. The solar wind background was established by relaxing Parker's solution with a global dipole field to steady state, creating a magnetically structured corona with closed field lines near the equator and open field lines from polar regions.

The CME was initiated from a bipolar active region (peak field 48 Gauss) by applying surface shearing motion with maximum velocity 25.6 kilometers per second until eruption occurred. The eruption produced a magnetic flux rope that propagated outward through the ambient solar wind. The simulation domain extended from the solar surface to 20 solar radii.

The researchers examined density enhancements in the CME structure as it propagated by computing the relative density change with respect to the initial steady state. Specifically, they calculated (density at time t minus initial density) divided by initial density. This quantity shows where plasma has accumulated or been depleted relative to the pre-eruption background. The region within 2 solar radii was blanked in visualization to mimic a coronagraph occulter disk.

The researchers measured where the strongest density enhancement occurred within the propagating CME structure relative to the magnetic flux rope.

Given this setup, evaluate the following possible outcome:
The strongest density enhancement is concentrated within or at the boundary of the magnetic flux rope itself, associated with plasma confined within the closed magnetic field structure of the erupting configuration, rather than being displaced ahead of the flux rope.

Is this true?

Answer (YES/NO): YES